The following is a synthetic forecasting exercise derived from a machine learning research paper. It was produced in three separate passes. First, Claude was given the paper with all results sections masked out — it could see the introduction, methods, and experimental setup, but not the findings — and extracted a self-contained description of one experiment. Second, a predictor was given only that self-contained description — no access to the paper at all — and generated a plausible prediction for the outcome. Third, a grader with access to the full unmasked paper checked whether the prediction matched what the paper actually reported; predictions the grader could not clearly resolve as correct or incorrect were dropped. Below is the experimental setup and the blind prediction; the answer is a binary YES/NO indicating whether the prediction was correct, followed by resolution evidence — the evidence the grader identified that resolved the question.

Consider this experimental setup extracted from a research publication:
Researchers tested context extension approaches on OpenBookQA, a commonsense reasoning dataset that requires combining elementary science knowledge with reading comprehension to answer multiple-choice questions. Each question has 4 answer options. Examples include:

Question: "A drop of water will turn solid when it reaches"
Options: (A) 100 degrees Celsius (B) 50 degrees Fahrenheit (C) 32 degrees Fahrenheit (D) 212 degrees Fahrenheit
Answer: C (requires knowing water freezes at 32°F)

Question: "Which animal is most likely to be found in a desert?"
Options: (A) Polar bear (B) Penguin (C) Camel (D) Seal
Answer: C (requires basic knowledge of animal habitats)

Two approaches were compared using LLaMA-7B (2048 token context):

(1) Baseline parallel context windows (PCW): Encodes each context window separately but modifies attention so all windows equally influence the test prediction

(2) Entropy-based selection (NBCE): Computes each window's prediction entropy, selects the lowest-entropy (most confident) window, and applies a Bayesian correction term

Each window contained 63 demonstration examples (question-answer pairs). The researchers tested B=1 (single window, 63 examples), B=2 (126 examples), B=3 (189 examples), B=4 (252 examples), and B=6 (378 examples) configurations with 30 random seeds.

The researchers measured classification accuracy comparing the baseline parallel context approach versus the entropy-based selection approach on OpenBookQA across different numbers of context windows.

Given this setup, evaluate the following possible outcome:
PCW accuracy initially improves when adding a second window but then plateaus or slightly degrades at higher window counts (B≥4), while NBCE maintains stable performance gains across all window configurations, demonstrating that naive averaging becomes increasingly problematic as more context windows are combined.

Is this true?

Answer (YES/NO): NO